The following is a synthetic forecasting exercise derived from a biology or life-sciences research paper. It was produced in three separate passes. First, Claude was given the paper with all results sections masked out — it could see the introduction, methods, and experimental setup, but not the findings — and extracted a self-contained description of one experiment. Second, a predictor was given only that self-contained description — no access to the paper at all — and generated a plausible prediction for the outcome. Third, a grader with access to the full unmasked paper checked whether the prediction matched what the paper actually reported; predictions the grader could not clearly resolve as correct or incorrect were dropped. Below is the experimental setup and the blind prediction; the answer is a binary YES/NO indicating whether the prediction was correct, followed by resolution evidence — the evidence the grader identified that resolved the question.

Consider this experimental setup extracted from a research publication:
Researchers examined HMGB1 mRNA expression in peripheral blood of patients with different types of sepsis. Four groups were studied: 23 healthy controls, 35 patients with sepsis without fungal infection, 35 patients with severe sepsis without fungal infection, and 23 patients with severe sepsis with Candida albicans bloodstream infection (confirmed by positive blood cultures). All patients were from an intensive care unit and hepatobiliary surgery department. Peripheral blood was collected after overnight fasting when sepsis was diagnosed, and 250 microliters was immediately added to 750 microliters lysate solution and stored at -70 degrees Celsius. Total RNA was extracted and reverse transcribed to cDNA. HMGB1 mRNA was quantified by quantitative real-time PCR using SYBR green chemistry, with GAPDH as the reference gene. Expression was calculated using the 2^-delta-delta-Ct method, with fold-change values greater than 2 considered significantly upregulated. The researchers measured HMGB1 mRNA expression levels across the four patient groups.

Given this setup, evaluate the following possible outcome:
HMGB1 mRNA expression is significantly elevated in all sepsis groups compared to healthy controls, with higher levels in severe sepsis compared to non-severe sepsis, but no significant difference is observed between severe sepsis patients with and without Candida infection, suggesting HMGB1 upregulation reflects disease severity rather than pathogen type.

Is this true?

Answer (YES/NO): NO